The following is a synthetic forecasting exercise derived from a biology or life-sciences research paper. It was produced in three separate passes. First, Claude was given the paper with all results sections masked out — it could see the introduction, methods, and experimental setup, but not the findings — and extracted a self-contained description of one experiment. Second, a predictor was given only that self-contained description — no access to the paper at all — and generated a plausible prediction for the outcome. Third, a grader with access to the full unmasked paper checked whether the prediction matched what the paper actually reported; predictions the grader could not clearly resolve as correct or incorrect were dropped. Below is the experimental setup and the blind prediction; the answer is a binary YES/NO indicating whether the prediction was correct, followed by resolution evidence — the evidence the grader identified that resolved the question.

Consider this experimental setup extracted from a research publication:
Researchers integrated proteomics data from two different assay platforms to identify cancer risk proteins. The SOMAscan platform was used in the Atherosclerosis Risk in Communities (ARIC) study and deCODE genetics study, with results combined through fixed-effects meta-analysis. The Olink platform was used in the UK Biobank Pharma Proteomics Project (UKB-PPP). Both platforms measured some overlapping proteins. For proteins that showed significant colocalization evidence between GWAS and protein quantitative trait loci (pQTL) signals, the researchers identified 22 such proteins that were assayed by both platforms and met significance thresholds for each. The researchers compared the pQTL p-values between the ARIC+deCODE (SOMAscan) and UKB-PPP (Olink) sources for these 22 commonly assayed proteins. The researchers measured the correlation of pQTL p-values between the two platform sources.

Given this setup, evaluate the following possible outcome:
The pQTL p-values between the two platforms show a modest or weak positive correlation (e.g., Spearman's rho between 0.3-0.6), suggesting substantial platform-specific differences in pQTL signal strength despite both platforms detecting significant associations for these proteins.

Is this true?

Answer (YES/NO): NO